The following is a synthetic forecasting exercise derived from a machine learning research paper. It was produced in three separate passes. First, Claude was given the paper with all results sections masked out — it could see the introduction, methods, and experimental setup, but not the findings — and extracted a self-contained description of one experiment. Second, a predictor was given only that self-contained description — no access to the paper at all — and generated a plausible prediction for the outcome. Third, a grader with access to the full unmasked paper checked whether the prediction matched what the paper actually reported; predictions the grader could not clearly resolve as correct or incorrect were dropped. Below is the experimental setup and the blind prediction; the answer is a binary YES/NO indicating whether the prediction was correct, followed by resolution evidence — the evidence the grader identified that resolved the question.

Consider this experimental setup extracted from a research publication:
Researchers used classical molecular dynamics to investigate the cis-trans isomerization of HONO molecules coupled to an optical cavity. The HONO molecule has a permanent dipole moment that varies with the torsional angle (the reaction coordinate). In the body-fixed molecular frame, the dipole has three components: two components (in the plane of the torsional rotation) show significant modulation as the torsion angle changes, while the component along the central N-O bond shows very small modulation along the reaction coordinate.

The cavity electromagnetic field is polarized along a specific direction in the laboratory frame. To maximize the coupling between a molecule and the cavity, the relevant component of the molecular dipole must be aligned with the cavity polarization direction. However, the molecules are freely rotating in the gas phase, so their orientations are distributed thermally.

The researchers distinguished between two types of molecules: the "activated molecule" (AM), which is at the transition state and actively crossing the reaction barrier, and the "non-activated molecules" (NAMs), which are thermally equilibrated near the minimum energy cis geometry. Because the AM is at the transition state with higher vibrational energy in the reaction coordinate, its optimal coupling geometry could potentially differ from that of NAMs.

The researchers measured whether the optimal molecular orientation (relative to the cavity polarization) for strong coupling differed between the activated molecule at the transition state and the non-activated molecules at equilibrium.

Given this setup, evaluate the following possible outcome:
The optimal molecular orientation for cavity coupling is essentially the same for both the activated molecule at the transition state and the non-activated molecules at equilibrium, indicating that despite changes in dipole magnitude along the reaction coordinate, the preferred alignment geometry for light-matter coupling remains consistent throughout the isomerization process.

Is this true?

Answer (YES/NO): NO